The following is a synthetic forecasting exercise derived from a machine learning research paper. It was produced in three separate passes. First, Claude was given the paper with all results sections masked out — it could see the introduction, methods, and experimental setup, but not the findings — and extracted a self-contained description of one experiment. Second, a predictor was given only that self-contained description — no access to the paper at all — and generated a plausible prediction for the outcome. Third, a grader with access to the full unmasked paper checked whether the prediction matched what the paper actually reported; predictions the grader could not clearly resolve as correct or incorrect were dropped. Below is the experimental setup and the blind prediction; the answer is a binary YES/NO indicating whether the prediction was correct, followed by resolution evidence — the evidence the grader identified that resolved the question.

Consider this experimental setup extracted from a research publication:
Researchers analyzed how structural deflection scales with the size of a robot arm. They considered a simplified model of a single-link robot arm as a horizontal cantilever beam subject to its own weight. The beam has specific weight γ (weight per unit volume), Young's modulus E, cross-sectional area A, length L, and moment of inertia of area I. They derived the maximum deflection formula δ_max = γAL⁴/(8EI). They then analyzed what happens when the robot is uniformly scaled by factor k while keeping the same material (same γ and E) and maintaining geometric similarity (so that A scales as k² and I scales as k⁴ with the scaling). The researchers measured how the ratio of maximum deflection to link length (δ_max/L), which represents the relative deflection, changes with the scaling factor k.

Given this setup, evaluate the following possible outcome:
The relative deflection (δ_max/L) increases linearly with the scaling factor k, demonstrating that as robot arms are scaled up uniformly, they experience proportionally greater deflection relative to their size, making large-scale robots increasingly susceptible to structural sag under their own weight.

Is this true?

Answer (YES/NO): YES